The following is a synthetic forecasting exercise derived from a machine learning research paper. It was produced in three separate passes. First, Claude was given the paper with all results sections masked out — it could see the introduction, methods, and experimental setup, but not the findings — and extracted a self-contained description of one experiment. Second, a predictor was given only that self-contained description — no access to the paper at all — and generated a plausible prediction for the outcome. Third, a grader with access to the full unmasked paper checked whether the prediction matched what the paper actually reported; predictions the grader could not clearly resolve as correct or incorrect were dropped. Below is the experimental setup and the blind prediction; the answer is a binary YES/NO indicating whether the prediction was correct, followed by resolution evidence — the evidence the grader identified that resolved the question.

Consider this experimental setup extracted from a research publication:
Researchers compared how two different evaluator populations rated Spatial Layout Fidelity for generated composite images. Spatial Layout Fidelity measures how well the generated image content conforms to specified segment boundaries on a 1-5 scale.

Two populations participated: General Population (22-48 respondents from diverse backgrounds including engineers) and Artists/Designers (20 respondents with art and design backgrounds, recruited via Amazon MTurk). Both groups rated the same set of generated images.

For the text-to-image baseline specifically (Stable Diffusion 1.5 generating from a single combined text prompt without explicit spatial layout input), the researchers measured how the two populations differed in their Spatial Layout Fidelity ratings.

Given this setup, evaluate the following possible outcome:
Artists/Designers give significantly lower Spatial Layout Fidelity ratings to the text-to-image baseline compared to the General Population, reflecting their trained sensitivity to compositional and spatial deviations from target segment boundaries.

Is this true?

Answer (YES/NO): NO